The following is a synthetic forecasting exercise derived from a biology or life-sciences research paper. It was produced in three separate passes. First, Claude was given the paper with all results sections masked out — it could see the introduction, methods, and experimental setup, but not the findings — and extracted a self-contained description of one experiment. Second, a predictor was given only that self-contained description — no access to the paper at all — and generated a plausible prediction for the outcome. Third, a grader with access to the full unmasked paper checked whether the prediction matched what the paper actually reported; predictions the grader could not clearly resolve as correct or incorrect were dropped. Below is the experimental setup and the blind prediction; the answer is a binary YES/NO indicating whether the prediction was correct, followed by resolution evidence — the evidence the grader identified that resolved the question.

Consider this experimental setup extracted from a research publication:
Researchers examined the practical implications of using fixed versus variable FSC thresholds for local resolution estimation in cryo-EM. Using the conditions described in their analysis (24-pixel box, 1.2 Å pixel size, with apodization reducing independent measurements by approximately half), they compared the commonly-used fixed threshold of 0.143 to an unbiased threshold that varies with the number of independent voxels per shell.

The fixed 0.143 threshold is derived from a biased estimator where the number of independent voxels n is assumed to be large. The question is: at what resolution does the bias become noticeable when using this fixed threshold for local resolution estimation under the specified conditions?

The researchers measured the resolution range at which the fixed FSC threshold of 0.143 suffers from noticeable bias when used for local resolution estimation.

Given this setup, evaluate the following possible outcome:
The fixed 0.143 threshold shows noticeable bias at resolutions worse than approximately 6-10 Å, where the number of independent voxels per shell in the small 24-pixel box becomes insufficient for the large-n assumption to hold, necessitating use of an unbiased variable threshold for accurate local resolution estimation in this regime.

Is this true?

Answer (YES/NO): NO